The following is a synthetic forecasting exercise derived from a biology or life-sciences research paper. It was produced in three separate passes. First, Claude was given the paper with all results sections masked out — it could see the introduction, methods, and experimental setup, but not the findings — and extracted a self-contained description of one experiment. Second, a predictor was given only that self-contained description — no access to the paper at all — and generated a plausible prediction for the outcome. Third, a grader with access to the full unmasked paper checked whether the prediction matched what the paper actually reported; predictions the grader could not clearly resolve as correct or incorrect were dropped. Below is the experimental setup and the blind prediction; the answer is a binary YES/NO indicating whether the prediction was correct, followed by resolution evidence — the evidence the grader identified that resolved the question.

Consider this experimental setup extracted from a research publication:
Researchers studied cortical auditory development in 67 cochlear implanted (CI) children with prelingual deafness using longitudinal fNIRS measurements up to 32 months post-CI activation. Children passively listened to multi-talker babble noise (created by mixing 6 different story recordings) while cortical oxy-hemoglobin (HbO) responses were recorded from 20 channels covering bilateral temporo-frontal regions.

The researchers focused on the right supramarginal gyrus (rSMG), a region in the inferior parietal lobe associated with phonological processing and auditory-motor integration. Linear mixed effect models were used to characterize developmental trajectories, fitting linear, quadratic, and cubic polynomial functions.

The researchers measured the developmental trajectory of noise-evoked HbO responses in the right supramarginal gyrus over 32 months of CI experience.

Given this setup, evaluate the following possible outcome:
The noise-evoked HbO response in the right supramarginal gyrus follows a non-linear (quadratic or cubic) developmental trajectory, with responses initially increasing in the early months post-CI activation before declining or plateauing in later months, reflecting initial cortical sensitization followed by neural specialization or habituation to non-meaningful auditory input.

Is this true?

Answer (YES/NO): NO